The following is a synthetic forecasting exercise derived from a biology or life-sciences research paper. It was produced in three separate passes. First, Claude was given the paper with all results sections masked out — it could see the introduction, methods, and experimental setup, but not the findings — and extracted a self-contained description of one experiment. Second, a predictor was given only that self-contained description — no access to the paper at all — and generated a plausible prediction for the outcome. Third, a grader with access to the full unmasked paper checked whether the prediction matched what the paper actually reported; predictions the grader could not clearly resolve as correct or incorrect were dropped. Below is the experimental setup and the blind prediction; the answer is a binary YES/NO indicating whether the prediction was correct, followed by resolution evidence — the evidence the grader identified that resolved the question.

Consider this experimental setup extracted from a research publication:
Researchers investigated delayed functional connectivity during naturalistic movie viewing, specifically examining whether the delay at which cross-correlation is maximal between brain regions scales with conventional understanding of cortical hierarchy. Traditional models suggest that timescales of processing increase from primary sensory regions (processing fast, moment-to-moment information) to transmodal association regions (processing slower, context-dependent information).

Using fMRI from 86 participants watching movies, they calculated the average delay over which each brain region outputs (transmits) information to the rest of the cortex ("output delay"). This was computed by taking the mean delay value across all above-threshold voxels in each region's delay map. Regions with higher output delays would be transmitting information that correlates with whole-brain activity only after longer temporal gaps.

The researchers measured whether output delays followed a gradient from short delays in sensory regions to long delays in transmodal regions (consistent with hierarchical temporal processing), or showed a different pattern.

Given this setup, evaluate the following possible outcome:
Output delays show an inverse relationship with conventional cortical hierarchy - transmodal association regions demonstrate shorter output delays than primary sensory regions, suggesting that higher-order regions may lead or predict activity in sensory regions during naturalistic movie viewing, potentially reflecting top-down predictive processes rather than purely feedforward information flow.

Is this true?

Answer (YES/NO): NO